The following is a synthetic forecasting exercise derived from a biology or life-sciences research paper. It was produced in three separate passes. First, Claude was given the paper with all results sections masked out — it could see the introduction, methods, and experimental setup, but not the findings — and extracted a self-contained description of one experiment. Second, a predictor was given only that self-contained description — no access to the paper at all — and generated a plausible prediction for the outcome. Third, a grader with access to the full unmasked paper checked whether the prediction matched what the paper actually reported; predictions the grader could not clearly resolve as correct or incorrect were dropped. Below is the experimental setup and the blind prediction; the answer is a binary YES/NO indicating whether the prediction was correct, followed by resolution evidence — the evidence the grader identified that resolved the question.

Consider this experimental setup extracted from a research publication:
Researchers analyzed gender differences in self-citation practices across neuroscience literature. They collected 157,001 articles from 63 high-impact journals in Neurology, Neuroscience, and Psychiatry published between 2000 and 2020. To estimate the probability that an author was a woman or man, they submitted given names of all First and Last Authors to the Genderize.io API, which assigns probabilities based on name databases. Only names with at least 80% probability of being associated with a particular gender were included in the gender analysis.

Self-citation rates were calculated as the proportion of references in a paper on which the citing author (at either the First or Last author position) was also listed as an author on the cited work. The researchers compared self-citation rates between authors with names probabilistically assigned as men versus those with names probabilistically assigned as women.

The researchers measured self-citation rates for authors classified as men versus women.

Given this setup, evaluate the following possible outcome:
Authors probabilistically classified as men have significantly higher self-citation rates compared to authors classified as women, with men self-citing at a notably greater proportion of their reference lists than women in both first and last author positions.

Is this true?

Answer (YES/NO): YES